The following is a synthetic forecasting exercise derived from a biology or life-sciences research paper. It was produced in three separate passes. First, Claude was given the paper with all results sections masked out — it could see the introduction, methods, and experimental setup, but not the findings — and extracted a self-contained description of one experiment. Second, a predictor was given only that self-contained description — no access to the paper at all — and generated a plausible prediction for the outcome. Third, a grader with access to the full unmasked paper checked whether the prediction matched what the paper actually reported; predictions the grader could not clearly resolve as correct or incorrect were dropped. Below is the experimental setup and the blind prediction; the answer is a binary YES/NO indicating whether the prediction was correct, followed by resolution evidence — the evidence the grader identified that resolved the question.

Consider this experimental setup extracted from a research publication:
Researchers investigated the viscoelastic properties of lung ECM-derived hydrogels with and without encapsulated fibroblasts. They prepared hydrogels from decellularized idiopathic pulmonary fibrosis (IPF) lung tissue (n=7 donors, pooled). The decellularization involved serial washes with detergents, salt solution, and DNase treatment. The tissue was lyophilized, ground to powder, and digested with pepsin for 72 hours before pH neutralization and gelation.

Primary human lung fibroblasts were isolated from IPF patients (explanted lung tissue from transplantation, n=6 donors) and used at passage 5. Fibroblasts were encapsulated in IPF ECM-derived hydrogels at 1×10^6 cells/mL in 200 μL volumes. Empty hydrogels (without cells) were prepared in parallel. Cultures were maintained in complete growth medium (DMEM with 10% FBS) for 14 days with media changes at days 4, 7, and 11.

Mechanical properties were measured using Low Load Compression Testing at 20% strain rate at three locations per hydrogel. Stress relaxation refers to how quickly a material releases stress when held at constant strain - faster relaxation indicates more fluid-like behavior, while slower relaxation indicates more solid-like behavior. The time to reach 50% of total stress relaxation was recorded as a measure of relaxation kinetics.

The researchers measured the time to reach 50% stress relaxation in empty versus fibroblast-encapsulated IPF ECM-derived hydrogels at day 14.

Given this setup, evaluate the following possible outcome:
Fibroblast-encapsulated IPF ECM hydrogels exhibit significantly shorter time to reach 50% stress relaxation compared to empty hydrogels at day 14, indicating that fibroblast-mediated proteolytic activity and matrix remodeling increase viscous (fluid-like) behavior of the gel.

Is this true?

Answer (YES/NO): NO